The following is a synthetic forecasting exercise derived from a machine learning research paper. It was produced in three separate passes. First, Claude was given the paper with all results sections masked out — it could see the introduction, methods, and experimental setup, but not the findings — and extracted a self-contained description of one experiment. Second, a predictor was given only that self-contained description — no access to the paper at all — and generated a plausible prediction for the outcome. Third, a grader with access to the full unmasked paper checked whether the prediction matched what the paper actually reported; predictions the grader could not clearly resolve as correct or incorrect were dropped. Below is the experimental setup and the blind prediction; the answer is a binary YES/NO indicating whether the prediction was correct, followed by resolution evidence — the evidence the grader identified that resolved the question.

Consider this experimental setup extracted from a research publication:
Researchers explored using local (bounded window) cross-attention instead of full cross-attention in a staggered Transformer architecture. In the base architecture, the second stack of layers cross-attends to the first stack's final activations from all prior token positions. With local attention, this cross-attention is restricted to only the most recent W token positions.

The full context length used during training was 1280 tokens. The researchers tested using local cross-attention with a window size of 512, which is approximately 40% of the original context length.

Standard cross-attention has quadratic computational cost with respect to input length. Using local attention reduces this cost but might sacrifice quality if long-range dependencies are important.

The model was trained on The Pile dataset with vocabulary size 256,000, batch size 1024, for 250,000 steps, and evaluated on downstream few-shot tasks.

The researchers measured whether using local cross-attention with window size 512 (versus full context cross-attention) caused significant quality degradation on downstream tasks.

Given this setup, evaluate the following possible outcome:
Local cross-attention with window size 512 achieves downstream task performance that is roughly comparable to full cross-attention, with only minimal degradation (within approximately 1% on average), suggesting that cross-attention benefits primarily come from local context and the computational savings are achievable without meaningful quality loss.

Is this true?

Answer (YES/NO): NO